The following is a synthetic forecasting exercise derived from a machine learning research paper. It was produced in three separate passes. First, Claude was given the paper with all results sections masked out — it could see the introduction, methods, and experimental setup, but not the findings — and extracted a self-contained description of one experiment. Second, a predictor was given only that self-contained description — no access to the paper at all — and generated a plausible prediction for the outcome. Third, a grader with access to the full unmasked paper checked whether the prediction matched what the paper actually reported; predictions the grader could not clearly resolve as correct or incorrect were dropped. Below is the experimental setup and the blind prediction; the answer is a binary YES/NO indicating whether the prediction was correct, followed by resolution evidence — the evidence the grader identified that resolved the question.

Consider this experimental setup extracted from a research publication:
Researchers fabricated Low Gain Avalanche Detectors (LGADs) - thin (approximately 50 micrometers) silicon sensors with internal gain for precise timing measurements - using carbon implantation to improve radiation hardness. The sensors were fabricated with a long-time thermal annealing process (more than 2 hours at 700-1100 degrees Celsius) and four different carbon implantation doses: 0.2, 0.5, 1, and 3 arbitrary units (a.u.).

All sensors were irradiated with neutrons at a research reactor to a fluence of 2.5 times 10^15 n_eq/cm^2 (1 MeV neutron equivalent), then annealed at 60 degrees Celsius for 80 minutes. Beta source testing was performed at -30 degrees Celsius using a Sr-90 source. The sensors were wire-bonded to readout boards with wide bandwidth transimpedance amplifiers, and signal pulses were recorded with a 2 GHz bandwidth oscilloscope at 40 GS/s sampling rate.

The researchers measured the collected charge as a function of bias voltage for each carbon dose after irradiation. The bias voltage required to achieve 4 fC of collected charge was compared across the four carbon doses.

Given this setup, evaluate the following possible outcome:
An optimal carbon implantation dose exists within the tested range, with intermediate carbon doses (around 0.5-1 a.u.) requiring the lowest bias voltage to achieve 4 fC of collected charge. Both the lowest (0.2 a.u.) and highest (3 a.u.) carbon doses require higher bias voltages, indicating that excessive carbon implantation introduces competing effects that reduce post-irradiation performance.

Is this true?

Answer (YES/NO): YES